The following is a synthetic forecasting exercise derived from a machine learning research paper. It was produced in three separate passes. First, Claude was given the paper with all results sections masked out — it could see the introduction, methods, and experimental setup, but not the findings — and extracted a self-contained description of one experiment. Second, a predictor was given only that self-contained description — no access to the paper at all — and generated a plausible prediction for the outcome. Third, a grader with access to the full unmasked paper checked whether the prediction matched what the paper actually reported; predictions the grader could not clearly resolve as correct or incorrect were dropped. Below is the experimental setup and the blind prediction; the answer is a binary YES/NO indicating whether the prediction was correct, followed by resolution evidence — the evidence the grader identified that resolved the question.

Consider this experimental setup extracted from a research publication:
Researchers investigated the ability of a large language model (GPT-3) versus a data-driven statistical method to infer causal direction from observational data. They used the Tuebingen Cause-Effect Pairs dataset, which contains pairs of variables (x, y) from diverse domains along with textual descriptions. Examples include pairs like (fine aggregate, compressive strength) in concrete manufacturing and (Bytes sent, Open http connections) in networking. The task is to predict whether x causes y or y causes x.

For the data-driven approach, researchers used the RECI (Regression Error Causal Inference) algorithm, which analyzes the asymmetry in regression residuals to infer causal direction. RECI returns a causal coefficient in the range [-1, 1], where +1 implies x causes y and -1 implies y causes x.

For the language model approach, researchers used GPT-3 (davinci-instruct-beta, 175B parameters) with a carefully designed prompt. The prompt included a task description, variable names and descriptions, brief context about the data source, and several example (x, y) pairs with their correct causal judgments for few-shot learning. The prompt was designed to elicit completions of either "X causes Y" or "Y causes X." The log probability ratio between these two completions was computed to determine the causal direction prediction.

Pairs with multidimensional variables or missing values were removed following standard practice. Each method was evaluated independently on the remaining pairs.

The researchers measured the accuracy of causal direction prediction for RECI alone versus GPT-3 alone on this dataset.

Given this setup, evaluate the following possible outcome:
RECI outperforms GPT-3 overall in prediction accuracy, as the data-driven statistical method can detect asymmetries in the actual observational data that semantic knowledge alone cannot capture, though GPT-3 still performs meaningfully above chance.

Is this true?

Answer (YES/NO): NO